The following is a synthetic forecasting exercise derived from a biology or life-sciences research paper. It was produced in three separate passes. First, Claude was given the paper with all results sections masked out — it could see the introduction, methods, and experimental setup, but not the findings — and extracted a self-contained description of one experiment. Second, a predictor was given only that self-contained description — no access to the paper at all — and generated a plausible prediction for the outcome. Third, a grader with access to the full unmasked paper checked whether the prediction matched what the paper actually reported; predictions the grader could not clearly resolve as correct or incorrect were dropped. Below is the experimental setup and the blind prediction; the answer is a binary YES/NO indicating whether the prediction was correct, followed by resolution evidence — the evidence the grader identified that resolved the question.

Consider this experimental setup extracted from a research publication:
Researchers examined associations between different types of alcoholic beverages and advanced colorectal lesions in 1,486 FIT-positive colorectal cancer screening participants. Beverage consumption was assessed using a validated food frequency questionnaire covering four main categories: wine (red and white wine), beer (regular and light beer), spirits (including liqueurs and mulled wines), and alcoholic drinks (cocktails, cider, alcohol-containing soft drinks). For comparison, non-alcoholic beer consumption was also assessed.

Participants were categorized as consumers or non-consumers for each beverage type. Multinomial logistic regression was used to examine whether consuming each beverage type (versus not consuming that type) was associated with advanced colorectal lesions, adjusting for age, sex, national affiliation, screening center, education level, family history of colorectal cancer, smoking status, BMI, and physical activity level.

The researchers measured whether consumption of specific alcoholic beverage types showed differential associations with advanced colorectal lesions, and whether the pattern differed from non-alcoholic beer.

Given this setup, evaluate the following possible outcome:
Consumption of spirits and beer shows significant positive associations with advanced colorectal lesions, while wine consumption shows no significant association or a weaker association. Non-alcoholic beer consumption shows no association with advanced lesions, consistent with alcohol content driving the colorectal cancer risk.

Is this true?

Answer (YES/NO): NO